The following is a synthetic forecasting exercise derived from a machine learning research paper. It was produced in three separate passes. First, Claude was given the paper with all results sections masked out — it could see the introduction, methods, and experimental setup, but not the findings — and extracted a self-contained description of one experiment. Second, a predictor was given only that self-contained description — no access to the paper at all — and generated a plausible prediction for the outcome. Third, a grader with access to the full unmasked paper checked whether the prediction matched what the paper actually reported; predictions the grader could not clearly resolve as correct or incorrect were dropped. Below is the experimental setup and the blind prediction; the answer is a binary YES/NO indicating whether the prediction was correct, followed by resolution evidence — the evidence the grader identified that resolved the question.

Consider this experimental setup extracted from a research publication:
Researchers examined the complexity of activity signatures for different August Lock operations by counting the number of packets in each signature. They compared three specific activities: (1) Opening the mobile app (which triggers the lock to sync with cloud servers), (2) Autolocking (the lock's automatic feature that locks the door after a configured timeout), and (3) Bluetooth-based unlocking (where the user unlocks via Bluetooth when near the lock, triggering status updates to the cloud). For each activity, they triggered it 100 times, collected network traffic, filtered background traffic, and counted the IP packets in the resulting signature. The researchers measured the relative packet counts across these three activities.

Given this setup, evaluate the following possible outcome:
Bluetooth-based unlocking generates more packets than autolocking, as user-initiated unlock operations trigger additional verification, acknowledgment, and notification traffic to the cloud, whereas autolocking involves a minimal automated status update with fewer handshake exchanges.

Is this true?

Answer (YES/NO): NO